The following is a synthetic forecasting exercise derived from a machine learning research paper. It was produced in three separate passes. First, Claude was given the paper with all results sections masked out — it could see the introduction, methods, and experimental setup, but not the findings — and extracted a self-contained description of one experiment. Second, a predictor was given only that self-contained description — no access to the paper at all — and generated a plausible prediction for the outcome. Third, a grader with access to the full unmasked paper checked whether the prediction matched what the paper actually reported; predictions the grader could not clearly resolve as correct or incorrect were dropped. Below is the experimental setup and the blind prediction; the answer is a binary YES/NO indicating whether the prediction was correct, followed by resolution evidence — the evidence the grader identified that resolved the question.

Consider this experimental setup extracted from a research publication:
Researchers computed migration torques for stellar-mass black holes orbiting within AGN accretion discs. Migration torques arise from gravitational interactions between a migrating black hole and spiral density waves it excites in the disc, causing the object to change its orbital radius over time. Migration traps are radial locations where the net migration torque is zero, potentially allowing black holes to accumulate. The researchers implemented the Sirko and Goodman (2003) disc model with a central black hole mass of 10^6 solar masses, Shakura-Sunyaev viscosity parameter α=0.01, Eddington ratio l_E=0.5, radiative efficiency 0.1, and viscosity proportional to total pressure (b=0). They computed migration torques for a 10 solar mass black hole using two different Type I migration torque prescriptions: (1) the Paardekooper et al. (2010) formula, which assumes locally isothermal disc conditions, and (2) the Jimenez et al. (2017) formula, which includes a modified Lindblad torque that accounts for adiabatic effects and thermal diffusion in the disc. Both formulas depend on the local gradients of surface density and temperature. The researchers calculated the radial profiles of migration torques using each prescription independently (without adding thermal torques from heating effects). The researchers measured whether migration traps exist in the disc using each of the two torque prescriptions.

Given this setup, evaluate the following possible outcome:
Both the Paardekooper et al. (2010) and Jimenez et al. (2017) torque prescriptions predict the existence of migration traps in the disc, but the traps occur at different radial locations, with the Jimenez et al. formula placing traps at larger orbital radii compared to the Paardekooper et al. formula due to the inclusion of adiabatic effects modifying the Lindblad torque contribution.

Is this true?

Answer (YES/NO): NO